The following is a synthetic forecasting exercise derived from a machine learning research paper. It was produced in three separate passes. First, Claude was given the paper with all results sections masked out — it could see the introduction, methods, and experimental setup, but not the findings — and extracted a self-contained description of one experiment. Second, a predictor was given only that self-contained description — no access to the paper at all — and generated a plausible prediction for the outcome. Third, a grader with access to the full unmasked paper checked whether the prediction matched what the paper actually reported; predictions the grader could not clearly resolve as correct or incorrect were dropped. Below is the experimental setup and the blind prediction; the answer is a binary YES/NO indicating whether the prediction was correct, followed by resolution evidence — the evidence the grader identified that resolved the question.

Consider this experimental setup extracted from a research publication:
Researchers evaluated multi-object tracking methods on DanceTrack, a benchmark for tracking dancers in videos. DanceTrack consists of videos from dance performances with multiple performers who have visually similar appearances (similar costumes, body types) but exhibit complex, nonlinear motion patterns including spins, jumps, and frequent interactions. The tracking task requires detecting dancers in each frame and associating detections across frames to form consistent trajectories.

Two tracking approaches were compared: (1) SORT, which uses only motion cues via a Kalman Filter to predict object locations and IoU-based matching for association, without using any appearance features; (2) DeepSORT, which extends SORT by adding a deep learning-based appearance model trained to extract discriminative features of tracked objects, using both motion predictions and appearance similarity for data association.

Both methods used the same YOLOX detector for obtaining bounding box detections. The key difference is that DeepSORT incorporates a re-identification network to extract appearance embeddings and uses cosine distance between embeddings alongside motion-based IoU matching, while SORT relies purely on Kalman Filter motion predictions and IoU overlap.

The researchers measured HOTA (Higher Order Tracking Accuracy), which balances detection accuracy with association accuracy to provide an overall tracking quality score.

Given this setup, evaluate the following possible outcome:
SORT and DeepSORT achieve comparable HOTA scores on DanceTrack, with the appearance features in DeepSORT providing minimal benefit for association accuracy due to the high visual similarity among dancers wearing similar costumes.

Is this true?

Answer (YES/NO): NO